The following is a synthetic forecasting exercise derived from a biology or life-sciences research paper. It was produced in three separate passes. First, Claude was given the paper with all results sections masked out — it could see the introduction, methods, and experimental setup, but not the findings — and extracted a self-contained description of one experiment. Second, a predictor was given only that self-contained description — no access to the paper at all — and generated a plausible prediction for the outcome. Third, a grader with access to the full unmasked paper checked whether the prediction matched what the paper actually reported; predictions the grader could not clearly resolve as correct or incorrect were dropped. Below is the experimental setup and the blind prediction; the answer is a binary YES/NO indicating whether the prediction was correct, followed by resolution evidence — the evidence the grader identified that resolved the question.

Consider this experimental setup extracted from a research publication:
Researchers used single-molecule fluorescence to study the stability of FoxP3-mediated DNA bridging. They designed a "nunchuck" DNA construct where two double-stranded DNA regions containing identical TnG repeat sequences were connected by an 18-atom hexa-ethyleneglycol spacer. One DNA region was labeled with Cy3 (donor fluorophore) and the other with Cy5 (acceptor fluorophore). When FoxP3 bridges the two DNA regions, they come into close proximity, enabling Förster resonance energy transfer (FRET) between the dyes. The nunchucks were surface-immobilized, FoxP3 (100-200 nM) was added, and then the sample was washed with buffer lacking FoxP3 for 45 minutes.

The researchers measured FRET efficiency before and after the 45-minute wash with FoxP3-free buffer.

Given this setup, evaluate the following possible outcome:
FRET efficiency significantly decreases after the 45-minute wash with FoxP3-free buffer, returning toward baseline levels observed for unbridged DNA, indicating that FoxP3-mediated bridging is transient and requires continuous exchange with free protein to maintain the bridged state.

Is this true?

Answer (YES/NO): NO